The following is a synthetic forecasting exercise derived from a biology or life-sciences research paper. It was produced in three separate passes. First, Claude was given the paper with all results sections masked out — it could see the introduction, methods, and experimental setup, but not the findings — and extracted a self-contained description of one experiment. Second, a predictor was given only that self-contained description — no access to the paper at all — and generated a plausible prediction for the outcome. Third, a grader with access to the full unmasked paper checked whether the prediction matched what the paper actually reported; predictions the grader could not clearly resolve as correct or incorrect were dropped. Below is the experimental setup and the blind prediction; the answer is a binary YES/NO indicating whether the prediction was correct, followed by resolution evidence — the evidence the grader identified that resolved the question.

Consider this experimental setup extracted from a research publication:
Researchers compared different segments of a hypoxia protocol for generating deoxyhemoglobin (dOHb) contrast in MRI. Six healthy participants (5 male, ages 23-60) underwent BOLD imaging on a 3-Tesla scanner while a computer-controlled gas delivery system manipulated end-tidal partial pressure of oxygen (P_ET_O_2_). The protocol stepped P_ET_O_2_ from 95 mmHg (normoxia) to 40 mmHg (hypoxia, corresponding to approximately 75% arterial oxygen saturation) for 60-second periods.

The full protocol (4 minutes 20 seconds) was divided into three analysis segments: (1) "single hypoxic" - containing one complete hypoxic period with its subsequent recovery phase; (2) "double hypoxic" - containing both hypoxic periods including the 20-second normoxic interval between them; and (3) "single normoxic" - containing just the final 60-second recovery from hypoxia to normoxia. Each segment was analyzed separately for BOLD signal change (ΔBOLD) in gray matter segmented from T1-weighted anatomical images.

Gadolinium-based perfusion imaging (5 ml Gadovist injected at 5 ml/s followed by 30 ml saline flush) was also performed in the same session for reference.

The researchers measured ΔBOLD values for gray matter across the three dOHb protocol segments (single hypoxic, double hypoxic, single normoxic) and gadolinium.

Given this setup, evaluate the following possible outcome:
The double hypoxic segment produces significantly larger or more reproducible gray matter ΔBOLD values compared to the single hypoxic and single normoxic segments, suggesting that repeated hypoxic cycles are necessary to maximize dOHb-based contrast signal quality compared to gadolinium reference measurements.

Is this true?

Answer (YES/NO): NO